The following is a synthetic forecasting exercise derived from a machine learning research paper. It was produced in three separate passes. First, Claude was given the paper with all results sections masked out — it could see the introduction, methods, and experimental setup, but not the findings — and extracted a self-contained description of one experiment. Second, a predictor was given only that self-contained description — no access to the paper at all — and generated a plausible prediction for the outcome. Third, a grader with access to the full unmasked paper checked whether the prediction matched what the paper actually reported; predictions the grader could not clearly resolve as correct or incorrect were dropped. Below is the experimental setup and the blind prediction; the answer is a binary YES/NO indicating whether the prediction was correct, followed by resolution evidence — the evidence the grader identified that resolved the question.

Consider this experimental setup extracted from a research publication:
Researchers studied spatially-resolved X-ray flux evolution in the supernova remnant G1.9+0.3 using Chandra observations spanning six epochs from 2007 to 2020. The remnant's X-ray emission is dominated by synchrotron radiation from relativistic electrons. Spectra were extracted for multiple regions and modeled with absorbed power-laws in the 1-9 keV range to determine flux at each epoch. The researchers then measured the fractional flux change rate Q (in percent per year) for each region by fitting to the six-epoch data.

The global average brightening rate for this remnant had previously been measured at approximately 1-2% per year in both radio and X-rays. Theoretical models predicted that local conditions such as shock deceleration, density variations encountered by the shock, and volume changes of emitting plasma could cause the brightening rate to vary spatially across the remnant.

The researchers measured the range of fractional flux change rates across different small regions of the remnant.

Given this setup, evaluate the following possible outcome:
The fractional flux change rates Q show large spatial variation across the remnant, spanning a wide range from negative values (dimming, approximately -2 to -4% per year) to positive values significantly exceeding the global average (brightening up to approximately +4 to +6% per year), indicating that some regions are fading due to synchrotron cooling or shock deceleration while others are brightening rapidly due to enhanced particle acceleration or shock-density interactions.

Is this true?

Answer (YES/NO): YES